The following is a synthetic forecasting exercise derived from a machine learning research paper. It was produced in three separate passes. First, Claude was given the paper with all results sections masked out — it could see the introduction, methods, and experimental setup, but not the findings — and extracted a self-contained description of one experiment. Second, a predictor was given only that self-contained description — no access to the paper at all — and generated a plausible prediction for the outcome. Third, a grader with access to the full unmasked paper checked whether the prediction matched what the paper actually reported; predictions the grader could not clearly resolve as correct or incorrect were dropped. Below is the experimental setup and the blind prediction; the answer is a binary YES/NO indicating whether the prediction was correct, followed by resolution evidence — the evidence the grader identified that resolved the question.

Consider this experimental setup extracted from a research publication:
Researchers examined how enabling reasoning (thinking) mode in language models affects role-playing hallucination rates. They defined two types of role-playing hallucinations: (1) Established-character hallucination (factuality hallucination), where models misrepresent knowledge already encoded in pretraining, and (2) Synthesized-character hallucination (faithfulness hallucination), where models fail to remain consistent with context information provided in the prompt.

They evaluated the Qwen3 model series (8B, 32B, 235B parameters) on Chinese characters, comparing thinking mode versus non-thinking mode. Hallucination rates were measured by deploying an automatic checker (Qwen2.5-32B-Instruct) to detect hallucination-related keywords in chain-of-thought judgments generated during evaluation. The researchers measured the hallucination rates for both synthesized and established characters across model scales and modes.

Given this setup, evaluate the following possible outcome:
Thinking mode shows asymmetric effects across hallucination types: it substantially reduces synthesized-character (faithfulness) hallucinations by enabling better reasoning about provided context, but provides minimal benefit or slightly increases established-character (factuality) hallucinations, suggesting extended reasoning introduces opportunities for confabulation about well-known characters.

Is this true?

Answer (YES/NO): NO